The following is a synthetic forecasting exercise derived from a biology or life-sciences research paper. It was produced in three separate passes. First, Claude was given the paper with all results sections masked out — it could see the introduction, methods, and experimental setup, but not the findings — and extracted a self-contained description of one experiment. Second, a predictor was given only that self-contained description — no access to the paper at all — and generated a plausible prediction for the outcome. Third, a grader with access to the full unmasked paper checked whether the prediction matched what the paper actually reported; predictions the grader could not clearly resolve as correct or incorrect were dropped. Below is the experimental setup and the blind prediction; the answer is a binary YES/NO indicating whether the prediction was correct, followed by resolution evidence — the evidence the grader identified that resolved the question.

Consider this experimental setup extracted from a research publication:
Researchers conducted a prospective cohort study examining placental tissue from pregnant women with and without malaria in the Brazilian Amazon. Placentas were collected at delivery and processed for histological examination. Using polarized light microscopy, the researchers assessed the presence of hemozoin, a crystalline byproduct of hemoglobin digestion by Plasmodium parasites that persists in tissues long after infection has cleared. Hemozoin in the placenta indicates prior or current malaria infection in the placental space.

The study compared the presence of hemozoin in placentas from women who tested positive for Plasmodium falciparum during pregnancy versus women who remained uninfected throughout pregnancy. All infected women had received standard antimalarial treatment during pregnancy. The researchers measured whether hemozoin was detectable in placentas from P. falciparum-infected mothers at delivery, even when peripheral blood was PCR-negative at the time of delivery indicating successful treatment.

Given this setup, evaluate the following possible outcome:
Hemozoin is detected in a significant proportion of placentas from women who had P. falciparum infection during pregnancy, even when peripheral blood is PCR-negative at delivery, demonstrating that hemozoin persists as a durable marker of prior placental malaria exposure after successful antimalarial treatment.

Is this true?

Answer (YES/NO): YES